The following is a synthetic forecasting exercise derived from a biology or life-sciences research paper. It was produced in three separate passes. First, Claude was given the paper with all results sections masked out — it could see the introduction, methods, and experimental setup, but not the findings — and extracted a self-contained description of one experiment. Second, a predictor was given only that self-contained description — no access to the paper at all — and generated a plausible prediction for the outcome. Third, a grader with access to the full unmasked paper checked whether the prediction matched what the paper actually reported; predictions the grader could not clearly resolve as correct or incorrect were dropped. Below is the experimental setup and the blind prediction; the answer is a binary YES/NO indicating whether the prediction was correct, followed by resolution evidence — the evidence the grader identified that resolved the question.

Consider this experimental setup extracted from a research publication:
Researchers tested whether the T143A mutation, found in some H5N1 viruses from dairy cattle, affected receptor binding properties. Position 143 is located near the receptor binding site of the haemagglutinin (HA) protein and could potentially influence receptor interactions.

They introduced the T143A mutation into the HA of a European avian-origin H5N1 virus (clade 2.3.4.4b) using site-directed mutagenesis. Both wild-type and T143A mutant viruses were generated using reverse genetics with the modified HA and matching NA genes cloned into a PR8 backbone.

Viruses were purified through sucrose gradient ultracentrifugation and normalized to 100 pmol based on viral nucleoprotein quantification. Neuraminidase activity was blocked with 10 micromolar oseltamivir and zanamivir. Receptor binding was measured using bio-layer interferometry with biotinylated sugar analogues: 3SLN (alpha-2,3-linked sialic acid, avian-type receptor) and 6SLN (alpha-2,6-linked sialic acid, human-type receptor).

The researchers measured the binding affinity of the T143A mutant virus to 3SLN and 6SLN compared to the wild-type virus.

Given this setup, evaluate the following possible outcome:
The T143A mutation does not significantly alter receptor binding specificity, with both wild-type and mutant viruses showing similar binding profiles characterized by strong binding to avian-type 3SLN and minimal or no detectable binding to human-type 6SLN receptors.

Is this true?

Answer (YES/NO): YES